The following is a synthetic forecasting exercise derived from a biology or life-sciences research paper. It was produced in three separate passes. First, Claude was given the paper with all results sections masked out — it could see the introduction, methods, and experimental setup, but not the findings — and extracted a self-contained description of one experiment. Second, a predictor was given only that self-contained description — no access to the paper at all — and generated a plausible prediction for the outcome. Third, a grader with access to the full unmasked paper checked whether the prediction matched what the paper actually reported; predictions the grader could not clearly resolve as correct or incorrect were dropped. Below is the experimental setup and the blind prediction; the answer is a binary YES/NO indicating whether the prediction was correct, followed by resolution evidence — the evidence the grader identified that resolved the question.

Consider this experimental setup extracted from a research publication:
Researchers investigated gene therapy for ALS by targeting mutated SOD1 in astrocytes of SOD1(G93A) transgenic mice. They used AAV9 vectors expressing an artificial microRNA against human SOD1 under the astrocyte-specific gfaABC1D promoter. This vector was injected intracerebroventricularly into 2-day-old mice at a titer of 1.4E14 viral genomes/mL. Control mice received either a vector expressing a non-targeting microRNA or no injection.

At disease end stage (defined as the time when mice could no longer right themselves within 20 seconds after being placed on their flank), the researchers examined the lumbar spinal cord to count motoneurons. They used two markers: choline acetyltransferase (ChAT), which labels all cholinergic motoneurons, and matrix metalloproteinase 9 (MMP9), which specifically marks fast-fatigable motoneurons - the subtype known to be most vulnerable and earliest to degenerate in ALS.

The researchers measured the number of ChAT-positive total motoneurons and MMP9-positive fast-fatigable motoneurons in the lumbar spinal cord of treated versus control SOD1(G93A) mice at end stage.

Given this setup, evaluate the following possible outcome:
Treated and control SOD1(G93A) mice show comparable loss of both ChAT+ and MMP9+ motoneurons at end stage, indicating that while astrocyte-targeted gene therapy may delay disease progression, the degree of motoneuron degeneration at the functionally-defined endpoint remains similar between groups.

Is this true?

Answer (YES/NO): NO